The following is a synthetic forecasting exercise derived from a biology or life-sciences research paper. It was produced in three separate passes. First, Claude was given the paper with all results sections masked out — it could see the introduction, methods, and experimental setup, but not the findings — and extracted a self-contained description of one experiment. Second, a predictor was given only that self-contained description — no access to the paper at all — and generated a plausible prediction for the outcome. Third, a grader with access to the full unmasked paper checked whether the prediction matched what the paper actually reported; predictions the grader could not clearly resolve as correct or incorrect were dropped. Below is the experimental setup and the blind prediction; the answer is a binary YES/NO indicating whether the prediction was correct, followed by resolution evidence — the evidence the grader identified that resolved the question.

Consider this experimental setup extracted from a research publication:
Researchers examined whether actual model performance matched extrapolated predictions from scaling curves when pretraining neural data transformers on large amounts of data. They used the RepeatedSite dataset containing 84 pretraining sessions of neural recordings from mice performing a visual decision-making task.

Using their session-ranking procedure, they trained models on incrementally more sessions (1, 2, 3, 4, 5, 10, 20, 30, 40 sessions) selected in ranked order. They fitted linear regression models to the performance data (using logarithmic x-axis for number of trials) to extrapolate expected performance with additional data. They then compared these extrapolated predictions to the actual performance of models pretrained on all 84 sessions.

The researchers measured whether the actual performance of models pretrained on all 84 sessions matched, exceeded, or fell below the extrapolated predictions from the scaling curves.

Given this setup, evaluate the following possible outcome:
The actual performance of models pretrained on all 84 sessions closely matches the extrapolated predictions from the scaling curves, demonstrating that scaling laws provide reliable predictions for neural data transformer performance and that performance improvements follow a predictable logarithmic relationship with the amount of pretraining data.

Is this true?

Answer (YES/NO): NO